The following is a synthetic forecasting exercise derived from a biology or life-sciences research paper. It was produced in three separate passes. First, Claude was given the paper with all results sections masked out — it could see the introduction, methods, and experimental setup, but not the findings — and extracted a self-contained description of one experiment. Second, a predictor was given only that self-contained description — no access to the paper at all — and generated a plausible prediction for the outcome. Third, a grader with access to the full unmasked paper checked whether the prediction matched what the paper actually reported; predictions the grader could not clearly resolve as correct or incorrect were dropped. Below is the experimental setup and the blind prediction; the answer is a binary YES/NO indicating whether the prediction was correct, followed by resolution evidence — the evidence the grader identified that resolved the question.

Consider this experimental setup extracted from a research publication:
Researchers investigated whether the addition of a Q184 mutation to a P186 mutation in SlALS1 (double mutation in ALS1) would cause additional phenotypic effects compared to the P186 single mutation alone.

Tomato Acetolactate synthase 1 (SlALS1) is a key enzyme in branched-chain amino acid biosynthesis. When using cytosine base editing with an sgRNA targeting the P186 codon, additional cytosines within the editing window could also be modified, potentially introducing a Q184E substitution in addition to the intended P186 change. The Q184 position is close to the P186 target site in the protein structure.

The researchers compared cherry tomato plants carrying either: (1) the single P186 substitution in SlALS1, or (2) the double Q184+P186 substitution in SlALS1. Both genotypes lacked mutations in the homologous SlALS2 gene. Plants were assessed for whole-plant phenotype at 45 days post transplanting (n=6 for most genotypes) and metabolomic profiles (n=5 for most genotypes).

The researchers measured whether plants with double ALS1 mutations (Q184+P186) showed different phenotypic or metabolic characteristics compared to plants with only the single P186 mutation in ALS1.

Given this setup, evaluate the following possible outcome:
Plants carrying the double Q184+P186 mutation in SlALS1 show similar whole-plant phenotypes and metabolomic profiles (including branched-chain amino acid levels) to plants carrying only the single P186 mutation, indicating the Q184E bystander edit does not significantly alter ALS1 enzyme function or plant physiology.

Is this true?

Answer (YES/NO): NO